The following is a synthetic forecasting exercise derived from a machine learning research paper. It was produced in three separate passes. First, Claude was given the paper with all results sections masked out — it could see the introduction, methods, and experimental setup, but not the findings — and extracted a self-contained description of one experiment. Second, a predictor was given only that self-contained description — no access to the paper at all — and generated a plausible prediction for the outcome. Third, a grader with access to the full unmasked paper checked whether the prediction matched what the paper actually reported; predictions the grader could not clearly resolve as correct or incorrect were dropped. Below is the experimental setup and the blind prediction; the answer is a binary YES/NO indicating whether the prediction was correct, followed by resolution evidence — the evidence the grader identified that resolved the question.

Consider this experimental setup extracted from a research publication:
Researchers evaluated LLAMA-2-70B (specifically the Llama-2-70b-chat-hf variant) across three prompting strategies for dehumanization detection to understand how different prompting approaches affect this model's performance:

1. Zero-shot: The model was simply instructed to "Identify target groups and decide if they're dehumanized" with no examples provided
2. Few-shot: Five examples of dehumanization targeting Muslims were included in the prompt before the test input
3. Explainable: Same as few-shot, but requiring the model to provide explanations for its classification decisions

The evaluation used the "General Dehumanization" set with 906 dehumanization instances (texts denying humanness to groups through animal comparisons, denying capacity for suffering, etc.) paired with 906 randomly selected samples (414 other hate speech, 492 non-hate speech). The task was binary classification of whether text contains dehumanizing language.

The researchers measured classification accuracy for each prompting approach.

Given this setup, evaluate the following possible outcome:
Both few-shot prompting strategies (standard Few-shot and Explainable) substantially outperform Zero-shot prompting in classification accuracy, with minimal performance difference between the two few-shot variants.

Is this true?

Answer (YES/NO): NO